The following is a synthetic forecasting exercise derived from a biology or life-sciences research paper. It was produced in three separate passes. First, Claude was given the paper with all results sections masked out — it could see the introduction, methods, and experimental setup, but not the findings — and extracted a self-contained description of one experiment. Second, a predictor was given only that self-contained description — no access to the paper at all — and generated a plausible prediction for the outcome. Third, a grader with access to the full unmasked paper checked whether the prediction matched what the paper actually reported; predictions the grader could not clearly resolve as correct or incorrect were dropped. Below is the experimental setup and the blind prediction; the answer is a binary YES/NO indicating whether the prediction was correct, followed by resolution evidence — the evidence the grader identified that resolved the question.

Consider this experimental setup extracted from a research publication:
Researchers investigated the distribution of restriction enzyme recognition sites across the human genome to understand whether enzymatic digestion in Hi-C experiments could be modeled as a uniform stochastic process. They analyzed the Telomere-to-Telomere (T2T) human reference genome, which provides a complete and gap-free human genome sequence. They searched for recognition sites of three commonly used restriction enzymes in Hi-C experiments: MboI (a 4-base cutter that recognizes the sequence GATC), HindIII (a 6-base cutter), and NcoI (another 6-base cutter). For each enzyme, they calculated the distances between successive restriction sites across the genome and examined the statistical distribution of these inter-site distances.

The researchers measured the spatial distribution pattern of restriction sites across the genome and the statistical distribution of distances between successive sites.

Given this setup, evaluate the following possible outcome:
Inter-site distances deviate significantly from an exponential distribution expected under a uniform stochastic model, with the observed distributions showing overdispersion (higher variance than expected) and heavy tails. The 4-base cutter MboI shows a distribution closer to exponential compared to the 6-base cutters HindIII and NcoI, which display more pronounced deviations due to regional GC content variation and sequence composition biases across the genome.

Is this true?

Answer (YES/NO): NO